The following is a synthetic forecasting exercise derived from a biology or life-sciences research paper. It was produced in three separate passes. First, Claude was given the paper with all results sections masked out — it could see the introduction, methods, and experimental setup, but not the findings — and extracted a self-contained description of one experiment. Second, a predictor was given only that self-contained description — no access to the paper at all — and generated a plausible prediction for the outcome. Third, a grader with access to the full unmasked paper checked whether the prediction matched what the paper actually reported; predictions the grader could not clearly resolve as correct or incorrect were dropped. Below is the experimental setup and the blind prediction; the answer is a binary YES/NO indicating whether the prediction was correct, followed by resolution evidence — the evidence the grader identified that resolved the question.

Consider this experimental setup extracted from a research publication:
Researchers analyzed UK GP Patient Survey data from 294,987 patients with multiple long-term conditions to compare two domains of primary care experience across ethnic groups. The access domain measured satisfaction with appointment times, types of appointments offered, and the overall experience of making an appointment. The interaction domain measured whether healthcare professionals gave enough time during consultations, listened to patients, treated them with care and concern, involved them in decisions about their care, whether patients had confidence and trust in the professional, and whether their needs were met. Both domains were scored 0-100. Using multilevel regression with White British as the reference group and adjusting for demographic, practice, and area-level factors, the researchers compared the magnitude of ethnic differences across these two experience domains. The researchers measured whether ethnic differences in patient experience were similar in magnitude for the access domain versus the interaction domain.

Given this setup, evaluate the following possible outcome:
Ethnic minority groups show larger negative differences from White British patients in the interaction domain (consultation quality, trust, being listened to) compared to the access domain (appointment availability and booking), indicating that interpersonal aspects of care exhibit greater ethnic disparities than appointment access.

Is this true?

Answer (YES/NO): YES